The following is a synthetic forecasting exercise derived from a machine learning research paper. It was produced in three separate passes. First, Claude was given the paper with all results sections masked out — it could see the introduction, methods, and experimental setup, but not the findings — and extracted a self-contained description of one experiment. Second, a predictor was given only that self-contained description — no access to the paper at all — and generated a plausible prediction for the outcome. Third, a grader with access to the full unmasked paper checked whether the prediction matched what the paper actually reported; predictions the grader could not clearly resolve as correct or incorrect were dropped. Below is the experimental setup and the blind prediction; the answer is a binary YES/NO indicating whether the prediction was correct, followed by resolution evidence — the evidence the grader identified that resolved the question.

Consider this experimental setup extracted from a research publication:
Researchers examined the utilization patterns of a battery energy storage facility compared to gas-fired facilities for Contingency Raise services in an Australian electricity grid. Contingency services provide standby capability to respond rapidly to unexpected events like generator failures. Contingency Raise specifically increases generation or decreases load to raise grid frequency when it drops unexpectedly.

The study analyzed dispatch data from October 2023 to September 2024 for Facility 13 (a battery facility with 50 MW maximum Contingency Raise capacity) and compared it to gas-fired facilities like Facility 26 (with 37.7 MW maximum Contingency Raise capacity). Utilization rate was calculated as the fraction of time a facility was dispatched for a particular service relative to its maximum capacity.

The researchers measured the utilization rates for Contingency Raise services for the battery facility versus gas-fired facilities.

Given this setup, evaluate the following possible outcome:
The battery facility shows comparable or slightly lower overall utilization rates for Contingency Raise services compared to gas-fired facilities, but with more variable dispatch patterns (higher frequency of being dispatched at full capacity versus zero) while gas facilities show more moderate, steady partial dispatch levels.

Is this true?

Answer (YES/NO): NO